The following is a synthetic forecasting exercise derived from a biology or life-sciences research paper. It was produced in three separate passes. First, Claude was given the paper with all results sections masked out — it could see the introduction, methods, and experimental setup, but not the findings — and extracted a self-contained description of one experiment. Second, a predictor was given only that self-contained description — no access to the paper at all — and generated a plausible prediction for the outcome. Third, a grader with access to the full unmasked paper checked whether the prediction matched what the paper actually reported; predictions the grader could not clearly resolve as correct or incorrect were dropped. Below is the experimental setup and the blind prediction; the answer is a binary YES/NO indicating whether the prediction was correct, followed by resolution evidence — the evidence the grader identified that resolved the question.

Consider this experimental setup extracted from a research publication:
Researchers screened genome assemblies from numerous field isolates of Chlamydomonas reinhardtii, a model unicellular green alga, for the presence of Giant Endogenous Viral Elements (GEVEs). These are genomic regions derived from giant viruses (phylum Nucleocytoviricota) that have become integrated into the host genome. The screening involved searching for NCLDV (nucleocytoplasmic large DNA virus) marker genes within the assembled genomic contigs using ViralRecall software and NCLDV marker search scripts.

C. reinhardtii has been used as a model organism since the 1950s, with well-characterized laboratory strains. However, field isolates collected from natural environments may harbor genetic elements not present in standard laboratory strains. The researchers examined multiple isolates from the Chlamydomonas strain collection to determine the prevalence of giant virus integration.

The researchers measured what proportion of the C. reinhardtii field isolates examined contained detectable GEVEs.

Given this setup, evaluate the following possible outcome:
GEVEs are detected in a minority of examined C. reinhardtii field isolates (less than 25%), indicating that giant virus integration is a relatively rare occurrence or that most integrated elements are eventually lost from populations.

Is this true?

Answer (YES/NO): YES